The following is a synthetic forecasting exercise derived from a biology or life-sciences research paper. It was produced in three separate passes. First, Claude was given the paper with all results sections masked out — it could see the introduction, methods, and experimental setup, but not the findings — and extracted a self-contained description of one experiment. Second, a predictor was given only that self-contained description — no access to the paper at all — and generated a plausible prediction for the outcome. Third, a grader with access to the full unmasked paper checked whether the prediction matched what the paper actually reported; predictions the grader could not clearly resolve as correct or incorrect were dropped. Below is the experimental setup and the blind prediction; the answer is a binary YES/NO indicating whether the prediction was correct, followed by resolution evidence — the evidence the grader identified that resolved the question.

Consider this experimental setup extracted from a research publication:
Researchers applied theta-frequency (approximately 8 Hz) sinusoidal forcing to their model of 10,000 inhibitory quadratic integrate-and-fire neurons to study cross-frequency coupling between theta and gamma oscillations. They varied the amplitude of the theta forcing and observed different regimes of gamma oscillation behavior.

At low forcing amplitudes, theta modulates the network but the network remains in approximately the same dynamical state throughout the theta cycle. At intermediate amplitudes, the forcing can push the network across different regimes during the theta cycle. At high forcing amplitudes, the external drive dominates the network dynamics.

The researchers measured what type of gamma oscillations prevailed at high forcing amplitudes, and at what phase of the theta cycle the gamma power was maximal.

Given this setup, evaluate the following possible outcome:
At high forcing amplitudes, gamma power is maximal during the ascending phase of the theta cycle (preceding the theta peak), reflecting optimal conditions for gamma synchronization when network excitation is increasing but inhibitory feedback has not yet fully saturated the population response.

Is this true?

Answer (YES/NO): NO